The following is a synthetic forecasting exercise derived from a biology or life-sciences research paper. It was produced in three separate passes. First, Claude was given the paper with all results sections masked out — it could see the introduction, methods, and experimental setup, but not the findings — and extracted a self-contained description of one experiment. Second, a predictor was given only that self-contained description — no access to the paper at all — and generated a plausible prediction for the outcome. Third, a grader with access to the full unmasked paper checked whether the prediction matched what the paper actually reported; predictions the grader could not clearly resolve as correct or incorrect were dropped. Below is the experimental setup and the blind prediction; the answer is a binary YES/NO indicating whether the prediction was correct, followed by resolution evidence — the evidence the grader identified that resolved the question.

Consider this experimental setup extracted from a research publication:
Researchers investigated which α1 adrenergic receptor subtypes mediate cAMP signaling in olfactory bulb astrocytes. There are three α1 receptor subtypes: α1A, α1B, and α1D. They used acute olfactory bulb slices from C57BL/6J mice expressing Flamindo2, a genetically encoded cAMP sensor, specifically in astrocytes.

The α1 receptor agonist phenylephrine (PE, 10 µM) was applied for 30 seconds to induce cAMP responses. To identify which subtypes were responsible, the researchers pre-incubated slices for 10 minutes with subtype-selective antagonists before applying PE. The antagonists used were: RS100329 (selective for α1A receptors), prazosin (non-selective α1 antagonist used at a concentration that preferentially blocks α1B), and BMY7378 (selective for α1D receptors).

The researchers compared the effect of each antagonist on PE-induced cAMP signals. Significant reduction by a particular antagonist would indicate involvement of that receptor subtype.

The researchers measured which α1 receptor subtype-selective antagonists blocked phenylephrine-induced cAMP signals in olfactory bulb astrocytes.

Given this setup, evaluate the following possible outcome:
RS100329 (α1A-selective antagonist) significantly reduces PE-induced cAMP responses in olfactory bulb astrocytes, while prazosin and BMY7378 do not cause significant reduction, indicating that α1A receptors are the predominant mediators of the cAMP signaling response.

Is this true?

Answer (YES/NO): NO